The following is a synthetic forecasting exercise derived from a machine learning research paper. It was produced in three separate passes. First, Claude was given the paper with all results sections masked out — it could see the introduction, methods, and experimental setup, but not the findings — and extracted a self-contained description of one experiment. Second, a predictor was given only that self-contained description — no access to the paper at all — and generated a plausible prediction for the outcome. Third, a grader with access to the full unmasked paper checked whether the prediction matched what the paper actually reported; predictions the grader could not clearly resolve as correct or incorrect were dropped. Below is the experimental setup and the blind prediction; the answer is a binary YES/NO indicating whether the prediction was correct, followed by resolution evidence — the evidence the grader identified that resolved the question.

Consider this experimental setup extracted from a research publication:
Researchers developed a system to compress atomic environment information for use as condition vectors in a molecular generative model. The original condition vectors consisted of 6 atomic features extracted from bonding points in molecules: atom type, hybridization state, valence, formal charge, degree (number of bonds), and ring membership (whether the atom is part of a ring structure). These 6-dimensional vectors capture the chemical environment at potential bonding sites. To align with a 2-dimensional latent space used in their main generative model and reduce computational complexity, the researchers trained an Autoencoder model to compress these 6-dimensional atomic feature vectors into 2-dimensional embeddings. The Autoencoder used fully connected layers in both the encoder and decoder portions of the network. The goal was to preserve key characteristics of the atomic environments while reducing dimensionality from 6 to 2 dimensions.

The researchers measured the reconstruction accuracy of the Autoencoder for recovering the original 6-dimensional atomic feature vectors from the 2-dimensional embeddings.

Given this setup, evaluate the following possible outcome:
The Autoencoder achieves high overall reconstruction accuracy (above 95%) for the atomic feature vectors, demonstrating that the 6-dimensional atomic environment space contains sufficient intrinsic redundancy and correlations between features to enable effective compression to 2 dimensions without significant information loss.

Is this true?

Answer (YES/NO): NO